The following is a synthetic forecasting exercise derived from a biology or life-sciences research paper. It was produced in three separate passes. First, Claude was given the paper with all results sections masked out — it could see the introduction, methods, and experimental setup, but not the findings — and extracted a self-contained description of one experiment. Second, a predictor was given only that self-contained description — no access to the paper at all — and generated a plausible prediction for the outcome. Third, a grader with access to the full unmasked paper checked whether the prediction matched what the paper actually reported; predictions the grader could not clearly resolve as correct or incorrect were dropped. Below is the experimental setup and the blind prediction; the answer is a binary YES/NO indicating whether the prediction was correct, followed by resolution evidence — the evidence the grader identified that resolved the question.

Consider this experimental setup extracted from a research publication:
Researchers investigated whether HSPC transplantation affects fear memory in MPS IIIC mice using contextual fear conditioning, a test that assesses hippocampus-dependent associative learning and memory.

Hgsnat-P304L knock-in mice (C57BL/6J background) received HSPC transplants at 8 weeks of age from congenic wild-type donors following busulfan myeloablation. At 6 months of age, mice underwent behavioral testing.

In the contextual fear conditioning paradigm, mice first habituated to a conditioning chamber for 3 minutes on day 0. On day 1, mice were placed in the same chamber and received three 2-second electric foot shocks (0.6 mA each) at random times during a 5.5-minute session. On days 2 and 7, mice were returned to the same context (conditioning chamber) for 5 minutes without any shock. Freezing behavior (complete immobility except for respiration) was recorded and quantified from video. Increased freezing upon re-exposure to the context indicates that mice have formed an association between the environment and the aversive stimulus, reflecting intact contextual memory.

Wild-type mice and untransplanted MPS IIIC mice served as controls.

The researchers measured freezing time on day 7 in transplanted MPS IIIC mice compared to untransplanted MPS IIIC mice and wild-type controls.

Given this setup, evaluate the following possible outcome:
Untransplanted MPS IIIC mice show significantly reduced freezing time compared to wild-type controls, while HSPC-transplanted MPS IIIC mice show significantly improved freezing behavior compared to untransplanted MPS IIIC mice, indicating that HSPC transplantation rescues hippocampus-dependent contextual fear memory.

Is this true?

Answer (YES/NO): NO